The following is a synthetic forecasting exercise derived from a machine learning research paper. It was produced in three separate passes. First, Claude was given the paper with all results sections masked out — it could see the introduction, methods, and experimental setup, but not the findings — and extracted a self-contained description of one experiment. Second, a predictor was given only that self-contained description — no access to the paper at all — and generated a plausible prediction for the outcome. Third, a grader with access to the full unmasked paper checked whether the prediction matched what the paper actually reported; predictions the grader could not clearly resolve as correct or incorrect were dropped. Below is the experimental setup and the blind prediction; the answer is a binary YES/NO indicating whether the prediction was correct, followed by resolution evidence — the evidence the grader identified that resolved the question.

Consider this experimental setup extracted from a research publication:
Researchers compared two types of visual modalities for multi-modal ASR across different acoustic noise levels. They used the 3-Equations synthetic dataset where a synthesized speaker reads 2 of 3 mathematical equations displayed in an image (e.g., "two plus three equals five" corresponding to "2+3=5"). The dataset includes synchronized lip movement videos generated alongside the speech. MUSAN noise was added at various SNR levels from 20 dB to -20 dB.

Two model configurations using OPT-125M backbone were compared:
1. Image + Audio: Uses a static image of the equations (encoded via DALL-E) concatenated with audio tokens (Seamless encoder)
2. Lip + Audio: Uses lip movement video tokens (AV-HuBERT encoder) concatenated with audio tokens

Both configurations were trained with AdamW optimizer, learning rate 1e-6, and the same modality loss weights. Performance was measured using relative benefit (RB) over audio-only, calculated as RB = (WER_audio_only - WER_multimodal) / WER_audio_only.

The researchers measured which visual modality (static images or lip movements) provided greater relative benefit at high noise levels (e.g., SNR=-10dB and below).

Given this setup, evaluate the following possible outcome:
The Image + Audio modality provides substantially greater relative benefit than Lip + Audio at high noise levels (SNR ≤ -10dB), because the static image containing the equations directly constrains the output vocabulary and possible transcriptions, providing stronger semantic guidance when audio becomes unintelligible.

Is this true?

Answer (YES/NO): NO